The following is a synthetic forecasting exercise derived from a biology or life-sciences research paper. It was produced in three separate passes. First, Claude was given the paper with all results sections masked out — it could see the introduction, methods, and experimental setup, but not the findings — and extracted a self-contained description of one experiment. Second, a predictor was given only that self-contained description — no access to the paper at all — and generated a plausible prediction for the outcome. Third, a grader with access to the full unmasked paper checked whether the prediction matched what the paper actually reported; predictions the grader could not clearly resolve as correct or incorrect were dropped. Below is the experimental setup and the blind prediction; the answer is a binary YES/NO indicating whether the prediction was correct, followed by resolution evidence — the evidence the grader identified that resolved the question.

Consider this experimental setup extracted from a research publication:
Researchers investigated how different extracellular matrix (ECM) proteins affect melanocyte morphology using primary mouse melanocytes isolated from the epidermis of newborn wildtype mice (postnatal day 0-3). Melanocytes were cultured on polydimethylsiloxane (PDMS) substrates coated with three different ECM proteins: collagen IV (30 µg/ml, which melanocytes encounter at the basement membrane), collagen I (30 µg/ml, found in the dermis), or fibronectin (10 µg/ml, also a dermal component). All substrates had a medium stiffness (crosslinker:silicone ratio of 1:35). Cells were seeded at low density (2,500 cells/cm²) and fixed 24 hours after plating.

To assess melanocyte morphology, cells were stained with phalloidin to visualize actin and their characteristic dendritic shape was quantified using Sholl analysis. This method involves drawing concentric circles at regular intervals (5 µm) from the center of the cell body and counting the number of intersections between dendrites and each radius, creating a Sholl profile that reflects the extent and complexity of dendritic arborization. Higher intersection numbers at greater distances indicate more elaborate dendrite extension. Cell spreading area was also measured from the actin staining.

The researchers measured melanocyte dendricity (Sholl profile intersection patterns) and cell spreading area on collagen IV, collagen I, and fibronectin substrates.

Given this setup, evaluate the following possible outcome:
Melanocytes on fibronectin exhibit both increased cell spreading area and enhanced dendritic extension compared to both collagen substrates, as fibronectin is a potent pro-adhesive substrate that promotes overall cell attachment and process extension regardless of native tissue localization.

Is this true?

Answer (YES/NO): NO